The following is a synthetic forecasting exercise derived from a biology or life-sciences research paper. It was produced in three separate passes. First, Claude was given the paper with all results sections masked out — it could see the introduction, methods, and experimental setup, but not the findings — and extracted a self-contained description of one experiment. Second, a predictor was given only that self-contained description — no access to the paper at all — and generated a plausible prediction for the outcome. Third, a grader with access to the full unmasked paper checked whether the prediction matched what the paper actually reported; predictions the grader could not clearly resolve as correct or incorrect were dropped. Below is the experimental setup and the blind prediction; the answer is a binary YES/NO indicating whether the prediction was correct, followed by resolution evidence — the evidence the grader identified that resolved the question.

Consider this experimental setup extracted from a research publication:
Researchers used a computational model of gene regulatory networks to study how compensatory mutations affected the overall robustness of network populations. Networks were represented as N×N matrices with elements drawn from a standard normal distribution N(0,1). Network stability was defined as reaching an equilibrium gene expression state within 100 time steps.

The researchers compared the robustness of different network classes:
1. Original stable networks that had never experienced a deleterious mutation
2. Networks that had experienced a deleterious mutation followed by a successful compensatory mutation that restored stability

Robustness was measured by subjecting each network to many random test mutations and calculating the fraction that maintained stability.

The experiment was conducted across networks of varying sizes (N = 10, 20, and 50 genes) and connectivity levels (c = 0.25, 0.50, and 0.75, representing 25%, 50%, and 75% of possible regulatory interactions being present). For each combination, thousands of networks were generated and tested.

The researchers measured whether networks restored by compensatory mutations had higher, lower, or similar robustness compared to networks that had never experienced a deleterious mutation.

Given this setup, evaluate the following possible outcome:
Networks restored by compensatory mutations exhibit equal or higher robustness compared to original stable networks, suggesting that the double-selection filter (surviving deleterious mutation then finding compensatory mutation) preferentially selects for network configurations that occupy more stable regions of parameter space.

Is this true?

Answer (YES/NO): NO